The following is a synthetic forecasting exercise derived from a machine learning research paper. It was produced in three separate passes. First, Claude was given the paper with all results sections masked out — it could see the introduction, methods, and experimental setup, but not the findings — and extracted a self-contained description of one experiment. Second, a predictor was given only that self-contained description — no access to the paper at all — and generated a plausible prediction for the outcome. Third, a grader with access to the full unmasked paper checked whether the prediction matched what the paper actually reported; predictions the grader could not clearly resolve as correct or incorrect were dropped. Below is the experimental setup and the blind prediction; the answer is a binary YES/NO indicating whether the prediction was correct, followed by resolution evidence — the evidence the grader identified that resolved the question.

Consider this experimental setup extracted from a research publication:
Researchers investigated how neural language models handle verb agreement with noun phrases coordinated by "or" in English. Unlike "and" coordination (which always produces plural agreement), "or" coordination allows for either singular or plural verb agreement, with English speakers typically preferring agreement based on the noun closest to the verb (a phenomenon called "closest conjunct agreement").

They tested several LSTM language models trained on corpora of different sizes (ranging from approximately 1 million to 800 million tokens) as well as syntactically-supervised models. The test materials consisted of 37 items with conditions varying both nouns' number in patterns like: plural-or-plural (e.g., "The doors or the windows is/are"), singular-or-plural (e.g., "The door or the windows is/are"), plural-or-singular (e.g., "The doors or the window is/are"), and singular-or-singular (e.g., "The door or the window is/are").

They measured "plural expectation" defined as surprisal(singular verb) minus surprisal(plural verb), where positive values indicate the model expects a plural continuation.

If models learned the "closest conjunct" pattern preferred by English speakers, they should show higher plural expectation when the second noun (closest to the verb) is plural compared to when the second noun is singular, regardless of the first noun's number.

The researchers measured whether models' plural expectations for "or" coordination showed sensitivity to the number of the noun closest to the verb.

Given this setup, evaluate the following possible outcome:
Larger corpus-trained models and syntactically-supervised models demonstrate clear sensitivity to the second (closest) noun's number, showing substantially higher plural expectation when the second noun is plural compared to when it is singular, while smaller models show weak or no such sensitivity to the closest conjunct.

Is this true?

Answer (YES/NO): NO